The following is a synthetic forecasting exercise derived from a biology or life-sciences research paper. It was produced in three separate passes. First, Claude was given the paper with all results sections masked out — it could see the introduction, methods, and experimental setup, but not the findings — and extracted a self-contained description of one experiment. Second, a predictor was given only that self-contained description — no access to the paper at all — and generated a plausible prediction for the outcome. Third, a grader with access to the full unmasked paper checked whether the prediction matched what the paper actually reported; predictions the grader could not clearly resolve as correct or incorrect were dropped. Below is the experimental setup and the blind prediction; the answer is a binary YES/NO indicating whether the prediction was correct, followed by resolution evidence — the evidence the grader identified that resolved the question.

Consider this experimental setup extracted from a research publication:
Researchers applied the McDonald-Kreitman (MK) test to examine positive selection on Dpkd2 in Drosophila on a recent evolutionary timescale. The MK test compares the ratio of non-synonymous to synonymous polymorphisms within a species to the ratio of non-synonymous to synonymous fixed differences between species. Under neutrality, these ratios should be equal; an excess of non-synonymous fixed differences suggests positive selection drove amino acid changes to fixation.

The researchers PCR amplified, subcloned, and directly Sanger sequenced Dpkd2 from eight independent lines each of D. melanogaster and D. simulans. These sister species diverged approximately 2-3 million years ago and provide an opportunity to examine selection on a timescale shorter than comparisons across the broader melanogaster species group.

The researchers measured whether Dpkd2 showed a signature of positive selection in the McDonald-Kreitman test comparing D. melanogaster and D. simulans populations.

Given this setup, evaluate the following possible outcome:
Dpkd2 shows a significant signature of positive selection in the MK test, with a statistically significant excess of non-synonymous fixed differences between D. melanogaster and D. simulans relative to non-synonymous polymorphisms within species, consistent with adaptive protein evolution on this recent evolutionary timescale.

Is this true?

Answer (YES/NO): YES